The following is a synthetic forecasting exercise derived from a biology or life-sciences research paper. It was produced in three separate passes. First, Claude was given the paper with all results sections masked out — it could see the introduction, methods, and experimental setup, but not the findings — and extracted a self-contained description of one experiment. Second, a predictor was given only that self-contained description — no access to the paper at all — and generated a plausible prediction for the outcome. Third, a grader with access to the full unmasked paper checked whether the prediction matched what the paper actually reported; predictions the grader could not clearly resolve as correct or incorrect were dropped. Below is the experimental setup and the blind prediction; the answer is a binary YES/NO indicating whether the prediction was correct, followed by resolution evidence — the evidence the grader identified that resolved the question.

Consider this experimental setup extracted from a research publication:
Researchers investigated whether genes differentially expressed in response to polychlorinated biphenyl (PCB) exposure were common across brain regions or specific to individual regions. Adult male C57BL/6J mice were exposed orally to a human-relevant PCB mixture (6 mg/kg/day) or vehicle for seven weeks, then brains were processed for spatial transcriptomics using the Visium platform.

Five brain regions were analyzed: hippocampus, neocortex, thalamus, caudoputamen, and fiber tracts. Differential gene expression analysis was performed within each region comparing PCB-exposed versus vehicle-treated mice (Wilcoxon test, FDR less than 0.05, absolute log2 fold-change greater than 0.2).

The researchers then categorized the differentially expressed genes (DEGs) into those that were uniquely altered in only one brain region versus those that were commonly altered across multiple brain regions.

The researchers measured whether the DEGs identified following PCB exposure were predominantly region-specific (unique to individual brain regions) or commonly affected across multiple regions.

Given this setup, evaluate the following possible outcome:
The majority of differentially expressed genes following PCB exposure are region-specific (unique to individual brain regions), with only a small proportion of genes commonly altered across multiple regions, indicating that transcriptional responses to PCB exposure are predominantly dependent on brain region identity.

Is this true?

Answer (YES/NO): YES